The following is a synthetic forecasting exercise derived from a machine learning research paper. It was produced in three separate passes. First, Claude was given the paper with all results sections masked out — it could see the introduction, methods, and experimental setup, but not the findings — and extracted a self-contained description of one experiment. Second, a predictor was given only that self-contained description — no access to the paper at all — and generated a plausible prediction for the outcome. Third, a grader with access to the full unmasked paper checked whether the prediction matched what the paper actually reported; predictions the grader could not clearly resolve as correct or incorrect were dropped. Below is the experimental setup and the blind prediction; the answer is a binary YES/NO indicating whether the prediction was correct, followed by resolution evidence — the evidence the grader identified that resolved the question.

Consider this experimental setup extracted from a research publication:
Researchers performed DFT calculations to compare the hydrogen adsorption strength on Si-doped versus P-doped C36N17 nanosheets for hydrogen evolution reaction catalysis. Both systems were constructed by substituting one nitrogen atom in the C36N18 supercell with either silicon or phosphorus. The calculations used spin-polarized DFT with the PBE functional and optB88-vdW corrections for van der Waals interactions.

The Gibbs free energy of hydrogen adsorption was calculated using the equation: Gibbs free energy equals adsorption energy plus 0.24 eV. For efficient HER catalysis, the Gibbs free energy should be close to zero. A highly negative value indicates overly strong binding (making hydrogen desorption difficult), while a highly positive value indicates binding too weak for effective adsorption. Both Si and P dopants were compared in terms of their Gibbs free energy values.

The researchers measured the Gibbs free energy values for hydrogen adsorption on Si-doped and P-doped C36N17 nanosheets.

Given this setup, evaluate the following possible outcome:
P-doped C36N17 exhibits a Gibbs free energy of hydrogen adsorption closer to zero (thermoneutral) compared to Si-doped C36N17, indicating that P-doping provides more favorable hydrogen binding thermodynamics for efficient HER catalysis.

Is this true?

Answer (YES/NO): NO